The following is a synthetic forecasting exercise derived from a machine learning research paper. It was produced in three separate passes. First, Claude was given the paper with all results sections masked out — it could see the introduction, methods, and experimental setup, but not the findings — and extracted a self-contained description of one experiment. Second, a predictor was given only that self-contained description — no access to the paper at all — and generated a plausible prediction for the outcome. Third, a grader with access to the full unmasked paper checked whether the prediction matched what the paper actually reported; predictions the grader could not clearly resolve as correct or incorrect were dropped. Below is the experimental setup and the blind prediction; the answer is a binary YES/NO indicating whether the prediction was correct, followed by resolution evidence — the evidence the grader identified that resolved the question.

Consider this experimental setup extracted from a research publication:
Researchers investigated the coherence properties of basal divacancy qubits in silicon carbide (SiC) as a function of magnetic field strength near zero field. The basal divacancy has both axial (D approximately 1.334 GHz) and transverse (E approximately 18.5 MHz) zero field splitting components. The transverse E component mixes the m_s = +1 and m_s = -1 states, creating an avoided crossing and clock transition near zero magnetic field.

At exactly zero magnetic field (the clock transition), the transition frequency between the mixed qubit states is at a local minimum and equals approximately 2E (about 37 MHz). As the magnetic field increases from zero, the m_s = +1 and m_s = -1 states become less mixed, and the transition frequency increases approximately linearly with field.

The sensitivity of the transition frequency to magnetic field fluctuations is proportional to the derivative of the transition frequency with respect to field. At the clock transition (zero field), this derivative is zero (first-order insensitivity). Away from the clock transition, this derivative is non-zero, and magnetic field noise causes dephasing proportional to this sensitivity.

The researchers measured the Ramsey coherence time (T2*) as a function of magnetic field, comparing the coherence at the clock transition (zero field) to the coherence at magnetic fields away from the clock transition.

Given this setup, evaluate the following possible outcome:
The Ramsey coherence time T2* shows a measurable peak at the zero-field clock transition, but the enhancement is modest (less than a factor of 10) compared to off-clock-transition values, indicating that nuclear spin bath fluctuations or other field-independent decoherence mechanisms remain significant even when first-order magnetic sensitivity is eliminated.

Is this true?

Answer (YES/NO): NO